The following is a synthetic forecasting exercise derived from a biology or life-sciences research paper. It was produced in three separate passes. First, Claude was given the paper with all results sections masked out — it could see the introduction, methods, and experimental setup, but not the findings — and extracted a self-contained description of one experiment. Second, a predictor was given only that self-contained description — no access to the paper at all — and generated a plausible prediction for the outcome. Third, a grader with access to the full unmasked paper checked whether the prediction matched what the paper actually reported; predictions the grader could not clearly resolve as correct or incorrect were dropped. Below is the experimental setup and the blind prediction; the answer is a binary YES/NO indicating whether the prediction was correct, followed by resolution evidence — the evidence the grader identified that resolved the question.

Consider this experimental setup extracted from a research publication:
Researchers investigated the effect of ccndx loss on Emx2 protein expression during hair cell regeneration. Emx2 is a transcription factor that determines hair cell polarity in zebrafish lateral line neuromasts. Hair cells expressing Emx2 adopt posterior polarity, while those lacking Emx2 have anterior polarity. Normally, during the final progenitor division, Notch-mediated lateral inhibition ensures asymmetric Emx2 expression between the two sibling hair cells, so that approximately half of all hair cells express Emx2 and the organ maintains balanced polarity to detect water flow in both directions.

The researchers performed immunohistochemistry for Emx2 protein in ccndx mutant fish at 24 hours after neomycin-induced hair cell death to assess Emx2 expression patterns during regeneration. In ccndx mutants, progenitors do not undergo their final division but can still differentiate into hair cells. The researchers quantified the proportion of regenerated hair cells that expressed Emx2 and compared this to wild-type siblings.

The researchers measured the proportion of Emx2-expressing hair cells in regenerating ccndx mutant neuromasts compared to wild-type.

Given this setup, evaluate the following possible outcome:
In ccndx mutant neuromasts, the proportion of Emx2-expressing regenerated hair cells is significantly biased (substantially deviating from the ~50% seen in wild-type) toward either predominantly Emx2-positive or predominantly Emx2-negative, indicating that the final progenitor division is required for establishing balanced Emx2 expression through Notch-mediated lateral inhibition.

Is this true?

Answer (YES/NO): NO